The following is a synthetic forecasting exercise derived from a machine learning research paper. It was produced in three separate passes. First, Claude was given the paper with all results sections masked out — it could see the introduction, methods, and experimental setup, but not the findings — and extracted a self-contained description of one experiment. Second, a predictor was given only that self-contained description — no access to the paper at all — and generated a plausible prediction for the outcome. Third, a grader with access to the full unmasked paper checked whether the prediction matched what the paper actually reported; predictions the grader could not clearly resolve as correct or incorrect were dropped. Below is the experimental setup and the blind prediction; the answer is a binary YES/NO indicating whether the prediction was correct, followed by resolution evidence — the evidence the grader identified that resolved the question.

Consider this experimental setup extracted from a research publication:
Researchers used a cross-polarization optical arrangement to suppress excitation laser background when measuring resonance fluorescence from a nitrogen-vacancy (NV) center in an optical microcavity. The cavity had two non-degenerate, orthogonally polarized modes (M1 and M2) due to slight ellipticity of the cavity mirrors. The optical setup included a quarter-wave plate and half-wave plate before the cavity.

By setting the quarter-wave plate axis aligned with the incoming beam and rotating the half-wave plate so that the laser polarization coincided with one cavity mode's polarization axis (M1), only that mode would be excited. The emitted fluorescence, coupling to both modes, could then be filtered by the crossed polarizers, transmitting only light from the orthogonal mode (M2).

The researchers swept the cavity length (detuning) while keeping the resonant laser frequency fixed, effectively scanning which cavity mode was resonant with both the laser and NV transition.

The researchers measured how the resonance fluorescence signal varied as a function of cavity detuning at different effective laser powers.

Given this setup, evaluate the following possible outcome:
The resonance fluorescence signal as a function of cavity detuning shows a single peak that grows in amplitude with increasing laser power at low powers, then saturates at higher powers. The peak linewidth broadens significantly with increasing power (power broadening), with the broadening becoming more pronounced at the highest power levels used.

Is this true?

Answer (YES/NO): NO